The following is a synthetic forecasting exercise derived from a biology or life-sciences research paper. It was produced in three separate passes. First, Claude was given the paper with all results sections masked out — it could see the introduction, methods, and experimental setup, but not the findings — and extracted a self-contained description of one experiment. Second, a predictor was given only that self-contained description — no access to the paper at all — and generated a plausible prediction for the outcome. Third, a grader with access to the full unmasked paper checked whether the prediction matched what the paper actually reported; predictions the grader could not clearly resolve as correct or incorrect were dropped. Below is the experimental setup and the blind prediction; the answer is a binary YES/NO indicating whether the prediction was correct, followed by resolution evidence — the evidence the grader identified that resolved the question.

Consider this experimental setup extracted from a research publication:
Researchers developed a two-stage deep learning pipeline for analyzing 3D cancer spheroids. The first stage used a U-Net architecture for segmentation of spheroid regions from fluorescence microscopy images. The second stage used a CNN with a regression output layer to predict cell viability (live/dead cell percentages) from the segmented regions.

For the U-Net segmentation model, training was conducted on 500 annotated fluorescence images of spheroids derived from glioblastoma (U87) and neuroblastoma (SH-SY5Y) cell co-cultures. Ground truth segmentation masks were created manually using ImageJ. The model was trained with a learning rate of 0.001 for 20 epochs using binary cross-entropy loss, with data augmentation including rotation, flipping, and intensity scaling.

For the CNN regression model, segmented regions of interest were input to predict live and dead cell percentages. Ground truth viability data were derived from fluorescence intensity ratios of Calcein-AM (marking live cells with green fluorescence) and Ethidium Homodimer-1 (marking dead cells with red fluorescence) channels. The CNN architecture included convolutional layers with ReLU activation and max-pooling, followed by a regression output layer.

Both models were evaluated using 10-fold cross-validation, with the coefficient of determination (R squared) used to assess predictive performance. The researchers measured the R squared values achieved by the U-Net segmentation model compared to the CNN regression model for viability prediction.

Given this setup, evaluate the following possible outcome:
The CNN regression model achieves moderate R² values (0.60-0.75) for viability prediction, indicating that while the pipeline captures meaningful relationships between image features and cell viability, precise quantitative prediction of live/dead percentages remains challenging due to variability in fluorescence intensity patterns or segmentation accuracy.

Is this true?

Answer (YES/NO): NO